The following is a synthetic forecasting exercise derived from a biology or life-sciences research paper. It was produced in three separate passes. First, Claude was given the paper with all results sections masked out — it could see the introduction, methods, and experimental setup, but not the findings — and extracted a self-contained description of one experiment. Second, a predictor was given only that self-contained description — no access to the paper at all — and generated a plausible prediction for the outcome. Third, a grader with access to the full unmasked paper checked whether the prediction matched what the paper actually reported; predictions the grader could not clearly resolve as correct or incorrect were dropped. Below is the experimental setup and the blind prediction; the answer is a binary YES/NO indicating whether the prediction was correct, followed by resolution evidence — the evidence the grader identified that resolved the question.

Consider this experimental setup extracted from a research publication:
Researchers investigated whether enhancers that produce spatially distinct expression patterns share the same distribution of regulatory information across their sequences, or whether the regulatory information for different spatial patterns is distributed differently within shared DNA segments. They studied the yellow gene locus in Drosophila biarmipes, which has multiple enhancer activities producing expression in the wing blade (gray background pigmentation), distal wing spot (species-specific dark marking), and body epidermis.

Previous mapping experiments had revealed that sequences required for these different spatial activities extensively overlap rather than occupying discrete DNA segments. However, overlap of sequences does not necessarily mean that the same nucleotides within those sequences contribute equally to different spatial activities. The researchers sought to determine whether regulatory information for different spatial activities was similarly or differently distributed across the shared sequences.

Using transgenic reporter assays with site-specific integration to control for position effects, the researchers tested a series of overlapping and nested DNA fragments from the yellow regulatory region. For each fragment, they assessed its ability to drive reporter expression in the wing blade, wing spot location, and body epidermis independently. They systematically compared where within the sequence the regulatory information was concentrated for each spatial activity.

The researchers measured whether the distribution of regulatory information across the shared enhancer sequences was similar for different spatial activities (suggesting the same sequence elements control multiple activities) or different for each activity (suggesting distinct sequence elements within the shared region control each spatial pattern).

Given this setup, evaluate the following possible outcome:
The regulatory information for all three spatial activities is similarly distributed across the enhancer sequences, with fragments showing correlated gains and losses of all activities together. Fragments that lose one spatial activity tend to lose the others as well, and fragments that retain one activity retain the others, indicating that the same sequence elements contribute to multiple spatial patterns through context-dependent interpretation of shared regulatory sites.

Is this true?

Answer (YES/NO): NO